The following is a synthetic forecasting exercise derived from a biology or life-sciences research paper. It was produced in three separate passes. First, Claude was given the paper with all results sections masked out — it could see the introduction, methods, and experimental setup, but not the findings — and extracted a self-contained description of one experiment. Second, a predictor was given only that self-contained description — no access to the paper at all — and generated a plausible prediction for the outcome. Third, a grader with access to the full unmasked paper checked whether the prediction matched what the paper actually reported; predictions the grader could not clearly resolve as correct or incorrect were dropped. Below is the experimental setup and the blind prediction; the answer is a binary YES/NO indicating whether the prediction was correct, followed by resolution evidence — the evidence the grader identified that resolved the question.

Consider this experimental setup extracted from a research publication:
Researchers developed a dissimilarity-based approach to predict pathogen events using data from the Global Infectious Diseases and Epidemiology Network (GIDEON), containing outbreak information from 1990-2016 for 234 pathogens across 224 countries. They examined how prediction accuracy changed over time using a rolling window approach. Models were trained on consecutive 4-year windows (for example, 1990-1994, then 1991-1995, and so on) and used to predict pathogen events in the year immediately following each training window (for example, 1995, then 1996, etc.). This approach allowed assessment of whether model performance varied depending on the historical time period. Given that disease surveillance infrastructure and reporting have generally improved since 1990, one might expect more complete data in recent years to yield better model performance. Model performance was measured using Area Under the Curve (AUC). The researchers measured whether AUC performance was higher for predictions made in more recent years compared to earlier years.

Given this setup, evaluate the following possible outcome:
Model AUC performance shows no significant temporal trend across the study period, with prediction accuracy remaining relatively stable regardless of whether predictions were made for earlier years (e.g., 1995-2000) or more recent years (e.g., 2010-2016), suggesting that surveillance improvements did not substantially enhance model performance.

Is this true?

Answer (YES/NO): YES